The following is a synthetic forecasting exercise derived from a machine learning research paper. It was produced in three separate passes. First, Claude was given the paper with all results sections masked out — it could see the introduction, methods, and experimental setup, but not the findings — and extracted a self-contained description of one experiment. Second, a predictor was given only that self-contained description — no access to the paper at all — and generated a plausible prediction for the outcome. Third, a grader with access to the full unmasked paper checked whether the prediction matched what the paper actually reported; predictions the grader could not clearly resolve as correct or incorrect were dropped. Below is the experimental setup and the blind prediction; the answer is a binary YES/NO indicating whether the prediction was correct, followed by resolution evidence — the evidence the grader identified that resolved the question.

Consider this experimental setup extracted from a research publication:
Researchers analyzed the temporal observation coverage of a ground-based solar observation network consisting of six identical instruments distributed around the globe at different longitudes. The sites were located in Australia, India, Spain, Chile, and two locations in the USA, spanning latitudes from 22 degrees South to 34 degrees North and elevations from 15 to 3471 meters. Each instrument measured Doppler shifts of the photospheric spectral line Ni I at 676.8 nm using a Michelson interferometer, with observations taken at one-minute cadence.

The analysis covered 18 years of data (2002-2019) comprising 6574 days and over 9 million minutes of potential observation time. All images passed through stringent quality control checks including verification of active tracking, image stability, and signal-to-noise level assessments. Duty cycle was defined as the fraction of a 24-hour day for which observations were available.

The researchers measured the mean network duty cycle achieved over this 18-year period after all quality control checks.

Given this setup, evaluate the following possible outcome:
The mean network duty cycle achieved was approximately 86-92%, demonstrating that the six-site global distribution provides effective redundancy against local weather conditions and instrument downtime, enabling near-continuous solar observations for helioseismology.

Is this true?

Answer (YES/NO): YES